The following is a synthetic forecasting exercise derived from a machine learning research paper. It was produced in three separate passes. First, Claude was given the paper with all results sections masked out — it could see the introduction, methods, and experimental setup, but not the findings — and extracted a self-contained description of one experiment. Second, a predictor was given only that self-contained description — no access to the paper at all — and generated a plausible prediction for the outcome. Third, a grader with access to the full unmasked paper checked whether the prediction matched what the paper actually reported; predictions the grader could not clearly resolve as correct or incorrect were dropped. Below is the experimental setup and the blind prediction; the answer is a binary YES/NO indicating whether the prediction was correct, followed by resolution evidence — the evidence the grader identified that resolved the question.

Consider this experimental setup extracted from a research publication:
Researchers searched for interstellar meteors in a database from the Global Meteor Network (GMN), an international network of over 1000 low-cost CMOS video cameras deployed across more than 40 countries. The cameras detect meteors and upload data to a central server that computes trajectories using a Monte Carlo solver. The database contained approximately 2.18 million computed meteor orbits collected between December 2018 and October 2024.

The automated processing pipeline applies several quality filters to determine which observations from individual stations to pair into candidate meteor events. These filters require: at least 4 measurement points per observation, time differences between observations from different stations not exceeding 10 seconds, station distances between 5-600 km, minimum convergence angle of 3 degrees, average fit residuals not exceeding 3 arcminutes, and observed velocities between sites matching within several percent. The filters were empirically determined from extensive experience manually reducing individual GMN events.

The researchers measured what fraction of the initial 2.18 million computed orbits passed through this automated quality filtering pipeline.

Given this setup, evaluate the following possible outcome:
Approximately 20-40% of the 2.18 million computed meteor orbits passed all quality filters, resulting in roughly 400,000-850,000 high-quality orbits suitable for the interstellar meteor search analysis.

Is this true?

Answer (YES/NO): NO